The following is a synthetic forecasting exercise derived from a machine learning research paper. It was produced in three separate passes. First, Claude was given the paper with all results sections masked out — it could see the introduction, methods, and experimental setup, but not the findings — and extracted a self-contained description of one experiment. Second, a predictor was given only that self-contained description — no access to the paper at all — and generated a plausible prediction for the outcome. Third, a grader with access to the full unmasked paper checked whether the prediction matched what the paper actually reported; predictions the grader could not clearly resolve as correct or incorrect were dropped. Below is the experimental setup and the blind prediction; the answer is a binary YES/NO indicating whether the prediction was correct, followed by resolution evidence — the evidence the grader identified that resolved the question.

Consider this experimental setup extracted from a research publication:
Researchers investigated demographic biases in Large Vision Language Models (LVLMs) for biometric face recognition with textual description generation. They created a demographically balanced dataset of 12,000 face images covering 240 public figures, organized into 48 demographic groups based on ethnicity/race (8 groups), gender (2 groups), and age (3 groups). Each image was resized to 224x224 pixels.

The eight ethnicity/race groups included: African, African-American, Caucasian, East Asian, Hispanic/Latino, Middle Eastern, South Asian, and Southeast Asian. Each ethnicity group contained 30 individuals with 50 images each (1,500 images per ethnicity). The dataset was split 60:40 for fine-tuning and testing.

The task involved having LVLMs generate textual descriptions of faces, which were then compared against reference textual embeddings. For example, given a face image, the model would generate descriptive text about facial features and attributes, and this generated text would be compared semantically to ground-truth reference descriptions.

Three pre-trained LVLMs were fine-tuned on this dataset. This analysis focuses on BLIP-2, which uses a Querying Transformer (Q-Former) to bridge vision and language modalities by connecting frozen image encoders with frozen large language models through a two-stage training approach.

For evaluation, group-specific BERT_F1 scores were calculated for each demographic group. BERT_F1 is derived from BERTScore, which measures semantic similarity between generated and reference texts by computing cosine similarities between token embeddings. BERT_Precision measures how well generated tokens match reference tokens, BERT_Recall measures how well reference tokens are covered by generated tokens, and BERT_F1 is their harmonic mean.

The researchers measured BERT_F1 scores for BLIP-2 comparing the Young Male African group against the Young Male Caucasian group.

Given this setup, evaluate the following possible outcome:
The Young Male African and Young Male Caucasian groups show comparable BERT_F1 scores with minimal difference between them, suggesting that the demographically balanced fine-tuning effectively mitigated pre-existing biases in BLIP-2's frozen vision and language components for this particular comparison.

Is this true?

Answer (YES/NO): NO